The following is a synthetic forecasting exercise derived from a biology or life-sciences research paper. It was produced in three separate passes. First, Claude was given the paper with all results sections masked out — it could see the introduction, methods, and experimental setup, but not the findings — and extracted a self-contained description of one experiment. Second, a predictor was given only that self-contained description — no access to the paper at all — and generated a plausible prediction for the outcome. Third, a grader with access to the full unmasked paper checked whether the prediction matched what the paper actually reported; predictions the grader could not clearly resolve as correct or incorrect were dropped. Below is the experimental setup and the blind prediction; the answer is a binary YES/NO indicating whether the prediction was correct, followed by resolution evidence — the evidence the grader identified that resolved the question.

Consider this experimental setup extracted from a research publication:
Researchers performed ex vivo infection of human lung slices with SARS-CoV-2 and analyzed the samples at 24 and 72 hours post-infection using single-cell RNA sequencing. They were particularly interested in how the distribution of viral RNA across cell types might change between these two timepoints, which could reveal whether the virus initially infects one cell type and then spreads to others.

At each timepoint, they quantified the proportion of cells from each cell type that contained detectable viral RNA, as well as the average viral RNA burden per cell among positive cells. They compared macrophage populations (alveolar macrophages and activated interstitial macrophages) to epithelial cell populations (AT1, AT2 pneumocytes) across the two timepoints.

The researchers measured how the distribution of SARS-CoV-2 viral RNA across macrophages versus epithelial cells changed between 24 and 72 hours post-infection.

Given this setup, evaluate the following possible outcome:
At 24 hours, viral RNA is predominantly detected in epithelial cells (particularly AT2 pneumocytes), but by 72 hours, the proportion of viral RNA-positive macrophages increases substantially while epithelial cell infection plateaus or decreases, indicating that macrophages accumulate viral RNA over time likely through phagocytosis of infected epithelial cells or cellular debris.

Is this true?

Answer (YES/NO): NO